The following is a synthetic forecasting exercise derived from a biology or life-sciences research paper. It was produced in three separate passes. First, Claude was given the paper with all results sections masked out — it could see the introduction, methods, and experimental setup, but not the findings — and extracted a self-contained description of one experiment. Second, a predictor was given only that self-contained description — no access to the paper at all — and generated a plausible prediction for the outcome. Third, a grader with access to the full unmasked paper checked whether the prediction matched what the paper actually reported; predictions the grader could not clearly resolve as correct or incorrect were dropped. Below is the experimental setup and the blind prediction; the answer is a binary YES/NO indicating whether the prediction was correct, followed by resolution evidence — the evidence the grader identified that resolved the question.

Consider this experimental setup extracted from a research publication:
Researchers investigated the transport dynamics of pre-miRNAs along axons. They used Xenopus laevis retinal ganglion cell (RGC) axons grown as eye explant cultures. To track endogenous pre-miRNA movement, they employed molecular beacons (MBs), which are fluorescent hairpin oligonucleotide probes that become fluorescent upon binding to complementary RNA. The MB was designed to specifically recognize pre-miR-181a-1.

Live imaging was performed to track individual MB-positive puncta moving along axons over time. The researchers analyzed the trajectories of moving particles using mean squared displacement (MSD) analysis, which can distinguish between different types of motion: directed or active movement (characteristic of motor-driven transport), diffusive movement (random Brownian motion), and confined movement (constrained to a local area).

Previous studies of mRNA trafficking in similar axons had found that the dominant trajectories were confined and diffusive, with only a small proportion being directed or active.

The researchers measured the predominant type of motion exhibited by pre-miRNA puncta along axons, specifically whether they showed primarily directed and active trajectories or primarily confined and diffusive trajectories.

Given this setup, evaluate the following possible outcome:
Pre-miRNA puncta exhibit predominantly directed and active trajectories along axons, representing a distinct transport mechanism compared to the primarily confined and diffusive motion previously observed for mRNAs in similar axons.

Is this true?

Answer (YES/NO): YES